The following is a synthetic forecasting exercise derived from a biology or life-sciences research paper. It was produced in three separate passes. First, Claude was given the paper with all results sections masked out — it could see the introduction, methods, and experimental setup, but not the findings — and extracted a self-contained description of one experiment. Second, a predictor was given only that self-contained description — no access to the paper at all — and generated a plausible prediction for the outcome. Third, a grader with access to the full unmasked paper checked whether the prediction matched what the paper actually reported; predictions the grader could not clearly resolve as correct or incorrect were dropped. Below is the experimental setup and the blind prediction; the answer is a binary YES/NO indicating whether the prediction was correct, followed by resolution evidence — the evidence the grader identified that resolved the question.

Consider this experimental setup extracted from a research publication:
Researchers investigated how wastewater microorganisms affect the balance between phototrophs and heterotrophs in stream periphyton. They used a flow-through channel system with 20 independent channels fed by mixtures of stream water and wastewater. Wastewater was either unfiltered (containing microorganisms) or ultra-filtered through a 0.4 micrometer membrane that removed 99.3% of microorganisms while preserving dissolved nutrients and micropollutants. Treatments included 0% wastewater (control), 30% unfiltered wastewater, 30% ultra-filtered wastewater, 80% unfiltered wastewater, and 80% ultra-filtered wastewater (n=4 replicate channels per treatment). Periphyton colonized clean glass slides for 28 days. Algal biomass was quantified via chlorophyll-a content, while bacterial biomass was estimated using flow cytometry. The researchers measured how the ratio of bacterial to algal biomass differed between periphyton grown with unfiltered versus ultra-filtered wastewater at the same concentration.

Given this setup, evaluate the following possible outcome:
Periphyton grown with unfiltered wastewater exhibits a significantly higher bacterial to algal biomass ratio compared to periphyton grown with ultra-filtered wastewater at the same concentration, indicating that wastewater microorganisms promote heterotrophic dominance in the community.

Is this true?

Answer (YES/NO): NO